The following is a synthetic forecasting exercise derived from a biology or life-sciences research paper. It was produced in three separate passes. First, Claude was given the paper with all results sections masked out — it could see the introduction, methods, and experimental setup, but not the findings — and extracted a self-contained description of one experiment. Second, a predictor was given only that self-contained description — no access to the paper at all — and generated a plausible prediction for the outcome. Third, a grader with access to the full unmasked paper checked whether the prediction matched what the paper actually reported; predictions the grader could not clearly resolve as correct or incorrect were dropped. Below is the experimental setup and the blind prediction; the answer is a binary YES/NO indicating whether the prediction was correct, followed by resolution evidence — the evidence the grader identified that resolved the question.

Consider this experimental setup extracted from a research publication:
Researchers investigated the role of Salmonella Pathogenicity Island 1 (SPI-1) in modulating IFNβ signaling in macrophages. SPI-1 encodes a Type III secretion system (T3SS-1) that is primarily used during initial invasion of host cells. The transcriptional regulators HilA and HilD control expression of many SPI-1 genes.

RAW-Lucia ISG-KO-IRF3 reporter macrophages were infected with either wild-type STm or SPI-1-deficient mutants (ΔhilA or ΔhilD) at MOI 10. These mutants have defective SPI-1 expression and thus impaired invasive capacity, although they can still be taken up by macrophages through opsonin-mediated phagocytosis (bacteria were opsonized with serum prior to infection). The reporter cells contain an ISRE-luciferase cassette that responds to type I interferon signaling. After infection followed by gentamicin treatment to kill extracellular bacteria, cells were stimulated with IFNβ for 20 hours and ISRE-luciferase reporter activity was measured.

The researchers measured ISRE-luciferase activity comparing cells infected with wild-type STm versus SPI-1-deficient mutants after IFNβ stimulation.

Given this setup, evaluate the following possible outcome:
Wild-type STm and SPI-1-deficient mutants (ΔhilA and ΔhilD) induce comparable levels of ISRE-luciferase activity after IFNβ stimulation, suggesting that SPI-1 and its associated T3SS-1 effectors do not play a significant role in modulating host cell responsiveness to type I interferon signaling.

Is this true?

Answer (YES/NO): YES